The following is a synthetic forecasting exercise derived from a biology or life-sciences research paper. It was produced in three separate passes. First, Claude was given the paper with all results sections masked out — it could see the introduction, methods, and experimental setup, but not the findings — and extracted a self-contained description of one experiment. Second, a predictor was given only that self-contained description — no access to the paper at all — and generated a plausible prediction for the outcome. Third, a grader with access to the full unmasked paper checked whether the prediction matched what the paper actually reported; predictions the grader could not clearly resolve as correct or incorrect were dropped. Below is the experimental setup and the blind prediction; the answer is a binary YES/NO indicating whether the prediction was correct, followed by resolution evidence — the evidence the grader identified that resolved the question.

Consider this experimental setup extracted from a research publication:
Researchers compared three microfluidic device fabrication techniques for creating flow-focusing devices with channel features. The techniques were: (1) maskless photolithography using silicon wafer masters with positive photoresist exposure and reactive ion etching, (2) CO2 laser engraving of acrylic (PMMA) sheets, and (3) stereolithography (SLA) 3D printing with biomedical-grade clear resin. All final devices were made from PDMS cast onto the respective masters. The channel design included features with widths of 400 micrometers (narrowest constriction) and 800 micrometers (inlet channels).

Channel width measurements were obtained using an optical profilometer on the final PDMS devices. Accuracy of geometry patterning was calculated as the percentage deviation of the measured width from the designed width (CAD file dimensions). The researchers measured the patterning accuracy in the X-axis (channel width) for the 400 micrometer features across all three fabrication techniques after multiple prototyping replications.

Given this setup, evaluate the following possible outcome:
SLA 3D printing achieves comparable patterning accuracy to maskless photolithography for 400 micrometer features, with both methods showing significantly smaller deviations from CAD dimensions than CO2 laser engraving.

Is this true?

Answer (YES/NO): NO